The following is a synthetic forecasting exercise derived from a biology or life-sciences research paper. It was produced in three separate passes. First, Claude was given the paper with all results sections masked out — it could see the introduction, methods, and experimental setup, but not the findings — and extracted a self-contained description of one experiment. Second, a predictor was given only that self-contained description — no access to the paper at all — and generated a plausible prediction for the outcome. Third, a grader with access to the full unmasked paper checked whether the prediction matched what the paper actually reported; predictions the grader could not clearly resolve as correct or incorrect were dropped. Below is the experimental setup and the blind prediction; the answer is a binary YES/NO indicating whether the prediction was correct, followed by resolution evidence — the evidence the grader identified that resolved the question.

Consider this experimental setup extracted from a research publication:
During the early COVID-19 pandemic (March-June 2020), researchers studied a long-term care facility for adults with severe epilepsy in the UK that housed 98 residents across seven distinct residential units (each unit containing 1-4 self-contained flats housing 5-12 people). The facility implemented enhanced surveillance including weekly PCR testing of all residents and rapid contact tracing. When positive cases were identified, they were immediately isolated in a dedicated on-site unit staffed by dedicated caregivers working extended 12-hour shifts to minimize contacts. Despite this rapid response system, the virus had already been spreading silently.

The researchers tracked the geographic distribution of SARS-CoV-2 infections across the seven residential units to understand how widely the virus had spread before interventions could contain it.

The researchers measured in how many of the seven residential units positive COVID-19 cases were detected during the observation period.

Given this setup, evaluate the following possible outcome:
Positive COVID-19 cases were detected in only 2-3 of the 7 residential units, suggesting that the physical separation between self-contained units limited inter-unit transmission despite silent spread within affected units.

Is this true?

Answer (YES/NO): NO